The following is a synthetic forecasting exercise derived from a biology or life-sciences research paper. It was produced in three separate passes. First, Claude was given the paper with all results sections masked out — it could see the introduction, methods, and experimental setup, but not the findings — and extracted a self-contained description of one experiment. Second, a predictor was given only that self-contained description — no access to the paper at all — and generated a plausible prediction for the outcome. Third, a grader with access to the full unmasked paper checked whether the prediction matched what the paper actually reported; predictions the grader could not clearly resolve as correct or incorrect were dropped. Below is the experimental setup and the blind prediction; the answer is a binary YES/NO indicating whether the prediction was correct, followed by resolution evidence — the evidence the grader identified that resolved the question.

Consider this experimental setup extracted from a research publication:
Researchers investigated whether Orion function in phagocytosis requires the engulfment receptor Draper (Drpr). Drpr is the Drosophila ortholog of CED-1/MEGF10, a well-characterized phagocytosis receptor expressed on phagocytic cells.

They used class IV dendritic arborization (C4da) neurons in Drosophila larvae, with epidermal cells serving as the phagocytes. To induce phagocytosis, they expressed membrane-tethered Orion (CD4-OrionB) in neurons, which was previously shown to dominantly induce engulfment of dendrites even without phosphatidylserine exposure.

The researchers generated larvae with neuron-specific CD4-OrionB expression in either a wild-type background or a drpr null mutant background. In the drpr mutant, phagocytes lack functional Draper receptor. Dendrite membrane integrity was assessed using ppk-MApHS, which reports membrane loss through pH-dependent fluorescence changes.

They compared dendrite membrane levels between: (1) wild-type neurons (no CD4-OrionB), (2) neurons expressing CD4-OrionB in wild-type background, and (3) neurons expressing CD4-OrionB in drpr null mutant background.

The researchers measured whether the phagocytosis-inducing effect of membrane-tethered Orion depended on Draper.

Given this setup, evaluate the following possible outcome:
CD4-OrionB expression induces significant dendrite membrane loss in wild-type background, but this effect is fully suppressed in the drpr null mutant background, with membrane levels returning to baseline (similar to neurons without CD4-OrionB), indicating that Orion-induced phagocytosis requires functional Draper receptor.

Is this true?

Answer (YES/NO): YES